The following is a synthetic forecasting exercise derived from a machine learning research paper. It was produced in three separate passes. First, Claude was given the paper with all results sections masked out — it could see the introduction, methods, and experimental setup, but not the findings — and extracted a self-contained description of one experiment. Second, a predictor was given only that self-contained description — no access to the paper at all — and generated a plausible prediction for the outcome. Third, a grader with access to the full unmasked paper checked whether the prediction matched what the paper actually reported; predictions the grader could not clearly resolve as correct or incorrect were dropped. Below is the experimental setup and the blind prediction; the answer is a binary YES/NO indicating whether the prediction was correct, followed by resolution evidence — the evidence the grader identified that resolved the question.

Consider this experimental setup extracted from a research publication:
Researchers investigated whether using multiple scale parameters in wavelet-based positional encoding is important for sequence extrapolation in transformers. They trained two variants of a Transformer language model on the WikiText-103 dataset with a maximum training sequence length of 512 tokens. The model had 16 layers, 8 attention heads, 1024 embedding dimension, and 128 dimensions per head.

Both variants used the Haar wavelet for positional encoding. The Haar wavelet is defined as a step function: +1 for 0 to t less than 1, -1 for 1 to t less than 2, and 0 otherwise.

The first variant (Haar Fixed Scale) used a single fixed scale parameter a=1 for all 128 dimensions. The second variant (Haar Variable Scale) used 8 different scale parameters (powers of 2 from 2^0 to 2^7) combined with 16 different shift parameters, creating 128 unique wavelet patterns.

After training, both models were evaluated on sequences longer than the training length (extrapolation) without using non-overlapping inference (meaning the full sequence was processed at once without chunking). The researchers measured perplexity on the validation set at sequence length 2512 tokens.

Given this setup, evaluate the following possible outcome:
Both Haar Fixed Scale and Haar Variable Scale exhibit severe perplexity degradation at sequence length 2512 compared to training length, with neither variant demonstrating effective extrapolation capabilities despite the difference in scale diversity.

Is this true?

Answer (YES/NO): NO